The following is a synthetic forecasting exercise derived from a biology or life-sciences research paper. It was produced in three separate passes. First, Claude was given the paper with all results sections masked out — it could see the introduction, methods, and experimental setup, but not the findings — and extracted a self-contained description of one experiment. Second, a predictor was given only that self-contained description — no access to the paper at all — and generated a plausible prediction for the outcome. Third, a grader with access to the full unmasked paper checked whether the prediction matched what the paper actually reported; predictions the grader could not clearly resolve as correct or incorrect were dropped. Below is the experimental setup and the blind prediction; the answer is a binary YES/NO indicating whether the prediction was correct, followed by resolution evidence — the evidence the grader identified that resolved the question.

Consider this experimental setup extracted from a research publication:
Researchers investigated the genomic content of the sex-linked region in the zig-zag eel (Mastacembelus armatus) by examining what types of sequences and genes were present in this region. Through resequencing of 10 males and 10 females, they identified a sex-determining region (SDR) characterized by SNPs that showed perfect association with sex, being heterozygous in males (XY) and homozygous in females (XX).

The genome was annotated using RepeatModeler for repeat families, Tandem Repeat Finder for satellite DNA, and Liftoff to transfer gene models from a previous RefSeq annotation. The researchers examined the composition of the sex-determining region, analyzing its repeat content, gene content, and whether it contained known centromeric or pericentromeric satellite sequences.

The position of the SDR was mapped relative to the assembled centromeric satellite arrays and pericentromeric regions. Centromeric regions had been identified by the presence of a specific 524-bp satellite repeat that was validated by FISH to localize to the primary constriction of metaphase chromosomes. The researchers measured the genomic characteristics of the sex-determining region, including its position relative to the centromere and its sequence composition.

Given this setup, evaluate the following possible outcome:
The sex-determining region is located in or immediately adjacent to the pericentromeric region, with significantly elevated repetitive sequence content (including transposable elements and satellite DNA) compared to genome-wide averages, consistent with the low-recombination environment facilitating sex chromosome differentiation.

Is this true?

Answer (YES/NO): YES